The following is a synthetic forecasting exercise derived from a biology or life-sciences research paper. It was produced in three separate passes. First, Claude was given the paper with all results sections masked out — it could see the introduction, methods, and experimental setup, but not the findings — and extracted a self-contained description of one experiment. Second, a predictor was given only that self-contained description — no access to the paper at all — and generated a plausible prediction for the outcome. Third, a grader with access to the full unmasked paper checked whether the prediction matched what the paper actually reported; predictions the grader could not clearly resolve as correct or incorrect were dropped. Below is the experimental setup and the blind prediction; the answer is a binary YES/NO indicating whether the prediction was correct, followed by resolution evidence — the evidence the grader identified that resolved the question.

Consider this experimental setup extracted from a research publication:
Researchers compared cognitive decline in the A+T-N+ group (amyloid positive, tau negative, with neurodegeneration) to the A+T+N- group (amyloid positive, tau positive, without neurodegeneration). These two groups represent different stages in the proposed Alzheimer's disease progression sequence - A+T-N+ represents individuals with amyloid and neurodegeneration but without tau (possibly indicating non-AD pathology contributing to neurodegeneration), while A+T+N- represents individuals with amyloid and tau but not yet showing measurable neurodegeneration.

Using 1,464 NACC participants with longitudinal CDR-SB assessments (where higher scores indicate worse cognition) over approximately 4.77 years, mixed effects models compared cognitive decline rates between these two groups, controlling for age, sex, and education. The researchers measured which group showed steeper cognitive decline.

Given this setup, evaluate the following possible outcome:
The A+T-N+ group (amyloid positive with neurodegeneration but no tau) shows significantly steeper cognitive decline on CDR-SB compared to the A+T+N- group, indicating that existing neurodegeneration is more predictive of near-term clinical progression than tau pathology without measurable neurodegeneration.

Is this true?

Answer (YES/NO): NO